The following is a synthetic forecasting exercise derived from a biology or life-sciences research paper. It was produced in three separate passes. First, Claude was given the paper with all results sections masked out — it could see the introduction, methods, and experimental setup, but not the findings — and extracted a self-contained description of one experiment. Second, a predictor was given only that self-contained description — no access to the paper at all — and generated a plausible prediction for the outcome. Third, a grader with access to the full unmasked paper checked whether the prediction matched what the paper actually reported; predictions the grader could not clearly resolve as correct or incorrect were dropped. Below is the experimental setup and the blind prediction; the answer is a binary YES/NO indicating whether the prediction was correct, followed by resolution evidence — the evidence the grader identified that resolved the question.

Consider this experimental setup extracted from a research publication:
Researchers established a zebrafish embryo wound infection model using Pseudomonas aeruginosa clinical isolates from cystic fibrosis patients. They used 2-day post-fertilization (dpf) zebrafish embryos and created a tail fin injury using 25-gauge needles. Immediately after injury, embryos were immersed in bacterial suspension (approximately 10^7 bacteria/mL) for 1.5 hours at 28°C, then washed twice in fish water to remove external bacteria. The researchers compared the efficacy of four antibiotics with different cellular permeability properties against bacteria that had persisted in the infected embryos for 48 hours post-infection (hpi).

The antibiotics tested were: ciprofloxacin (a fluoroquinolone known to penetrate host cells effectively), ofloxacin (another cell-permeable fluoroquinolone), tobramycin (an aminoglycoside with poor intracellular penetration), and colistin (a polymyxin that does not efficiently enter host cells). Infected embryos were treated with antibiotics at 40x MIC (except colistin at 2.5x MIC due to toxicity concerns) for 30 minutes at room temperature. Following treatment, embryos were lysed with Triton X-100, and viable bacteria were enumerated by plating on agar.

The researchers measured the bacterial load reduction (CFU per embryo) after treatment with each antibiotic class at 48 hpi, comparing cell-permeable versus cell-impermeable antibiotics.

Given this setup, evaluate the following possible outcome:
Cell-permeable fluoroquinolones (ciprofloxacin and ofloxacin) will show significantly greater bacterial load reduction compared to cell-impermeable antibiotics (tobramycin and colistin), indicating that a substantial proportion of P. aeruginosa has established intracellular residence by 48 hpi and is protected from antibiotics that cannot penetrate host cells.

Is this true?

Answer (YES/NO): NO